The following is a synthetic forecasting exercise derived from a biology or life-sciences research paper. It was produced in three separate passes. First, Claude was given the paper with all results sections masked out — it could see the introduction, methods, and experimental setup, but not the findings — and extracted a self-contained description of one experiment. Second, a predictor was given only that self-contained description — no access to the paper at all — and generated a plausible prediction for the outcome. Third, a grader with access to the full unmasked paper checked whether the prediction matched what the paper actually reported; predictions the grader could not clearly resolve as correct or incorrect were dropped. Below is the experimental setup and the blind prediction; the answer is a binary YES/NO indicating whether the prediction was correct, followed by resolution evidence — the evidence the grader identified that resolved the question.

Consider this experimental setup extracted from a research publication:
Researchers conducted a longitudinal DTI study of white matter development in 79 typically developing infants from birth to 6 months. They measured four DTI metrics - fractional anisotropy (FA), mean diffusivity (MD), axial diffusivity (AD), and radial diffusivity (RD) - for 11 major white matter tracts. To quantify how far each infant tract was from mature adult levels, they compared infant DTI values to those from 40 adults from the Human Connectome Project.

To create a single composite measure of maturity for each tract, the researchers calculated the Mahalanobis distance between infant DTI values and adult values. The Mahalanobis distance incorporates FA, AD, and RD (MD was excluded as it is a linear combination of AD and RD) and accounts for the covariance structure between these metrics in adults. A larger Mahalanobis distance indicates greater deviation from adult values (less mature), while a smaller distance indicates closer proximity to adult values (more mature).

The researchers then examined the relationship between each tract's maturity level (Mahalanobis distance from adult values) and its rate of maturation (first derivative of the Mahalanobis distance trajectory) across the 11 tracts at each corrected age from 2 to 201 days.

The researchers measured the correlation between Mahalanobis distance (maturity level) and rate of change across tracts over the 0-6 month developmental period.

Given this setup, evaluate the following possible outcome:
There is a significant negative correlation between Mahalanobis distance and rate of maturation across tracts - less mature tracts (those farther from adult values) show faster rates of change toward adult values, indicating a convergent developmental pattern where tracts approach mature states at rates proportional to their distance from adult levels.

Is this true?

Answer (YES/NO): YES